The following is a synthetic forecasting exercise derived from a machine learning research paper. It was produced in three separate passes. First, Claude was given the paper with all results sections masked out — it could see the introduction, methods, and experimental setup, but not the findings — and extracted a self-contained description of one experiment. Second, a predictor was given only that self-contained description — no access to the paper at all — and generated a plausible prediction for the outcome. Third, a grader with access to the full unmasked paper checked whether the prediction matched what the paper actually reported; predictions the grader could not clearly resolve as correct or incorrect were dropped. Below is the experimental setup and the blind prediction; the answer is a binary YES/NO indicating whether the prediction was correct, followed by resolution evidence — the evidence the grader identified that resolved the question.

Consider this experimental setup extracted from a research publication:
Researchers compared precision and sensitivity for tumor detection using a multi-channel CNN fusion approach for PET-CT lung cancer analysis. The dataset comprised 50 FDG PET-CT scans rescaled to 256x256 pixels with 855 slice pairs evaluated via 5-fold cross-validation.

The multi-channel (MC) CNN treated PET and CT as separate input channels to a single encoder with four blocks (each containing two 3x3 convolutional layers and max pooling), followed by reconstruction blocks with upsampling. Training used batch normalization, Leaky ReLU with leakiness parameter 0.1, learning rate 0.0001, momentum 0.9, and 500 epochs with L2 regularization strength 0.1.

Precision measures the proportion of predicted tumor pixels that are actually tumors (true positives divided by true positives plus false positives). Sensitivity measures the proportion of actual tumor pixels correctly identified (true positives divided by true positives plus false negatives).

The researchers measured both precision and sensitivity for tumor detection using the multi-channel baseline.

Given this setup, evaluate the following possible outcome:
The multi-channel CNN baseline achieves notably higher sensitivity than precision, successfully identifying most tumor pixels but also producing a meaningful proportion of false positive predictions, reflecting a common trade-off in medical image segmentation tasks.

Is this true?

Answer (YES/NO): NO